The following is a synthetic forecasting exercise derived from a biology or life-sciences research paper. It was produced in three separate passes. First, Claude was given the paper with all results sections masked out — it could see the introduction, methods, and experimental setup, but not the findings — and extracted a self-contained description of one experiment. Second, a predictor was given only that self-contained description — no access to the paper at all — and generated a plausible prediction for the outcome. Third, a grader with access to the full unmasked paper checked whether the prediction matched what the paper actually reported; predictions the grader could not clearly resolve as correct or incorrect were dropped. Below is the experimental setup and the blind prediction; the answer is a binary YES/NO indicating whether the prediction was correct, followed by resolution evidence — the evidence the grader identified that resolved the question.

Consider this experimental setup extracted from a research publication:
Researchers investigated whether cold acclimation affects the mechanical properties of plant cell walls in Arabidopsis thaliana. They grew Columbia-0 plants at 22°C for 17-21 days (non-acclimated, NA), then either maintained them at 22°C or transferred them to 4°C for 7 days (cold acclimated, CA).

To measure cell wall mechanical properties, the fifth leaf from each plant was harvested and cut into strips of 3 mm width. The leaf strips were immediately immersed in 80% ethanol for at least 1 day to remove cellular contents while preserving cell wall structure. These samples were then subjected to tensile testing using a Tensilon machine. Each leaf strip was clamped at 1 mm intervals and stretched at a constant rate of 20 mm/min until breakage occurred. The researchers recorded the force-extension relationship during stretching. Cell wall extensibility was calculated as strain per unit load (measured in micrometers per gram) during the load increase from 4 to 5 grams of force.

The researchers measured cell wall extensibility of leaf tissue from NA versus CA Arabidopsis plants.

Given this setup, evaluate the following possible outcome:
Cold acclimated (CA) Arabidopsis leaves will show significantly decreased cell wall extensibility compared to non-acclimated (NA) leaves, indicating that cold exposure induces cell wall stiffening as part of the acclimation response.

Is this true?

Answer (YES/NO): YES